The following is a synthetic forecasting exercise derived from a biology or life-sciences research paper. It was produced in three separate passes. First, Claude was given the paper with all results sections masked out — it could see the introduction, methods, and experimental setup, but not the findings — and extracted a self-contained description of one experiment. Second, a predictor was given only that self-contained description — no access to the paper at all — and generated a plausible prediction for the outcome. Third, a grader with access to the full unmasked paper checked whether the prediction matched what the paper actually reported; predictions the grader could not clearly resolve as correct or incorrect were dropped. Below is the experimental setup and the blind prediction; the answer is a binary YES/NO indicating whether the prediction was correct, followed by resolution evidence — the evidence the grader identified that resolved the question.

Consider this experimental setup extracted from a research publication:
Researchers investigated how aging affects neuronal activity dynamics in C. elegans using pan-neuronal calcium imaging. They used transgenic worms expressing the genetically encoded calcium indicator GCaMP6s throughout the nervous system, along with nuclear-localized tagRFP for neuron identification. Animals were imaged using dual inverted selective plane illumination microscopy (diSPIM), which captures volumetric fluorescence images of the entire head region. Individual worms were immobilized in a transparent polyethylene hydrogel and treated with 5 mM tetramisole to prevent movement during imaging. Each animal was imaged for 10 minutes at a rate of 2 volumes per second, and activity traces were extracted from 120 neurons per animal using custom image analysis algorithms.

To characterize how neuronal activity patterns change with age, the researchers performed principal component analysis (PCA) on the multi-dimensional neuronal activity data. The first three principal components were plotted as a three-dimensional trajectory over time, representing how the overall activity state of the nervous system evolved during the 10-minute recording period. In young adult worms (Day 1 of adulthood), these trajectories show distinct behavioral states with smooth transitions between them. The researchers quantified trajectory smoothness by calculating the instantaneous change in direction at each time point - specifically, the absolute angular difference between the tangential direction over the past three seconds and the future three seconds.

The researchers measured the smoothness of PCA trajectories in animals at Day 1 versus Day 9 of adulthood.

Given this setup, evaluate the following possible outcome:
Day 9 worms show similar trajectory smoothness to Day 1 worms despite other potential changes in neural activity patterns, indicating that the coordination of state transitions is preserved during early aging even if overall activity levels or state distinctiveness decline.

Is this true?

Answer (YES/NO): NO